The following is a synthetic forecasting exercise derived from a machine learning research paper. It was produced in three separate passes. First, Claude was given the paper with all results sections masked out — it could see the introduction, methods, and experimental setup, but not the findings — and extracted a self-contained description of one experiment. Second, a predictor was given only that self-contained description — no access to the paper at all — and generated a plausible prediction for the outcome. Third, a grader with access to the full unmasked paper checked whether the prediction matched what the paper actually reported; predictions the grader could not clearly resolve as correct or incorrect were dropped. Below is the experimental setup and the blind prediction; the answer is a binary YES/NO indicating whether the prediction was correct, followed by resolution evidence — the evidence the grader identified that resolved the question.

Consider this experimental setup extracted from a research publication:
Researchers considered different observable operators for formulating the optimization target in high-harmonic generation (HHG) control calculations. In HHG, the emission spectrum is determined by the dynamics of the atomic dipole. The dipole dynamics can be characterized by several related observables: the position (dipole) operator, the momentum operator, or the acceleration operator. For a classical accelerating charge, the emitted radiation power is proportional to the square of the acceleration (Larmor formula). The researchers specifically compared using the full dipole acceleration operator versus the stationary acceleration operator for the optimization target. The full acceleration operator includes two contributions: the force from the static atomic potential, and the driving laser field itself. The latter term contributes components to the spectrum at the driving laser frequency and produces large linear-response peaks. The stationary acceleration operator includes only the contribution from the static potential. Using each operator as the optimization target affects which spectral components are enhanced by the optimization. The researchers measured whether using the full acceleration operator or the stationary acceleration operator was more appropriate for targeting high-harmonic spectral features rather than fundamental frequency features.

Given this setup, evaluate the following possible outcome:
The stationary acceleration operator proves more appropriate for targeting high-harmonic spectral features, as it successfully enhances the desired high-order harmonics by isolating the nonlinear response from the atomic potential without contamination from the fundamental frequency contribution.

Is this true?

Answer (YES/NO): YES